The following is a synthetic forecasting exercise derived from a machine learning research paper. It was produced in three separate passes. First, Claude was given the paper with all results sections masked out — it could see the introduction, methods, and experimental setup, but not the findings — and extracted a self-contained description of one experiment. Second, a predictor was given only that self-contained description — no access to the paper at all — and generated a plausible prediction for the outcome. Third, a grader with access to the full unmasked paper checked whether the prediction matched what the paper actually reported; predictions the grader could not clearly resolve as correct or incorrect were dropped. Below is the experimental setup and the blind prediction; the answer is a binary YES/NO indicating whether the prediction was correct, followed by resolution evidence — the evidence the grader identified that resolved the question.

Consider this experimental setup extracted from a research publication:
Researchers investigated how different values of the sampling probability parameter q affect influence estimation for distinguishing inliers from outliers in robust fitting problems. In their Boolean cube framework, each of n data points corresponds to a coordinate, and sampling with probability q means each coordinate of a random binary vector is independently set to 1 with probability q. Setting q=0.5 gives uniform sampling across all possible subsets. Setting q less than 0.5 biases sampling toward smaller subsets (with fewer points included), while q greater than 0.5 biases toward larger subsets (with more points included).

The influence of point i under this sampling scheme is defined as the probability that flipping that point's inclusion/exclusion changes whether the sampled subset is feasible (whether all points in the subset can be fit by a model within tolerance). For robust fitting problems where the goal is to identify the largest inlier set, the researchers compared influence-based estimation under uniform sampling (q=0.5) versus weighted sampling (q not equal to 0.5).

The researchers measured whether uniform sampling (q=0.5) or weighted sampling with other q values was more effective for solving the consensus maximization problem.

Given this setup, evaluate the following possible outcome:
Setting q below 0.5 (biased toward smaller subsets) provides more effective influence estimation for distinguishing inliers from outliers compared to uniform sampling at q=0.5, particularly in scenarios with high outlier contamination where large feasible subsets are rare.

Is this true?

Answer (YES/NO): YES